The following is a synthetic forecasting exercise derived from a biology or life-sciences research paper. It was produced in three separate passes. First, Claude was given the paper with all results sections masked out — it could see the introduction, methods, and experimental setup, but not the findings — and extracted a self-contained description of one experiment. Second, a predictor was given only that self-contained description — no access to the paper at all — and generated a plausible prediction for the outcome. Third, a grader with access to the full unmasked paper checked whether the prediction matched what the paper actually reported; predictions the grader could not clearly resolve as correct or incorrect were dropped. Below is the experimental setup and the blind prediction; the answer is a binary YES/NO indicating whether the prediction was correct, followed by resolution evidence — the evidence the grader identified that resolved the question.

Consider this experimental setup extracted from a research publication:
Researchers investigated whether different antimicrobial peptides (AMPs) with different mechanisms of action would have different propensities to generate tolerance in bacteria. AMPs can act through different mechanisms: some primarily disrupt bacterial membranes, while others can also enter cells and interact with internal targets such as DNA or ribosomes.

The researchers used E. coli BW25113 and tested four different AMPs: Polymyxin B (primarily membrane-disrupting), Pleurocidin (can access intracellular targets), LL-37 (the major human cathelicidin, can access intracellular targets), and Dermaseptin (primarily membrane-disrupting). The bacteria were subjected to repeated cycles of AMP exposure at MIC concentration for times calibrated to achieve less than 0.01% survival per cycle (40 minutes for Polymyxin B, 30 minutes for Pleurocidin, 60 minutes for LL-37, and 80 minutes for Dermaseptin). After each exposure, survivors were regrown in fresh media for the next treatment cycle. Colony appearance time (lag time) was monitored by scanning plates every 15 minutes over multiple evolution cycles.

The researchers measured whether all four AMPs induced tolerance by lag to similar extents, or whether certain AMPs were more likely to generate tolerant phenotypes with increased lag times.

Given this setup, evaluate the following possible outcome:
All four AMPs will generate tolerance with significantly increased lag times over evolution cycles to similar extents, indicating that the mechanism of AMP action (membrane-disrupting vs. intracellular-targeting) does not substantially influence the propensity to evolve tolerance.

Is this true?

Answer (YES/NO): NO